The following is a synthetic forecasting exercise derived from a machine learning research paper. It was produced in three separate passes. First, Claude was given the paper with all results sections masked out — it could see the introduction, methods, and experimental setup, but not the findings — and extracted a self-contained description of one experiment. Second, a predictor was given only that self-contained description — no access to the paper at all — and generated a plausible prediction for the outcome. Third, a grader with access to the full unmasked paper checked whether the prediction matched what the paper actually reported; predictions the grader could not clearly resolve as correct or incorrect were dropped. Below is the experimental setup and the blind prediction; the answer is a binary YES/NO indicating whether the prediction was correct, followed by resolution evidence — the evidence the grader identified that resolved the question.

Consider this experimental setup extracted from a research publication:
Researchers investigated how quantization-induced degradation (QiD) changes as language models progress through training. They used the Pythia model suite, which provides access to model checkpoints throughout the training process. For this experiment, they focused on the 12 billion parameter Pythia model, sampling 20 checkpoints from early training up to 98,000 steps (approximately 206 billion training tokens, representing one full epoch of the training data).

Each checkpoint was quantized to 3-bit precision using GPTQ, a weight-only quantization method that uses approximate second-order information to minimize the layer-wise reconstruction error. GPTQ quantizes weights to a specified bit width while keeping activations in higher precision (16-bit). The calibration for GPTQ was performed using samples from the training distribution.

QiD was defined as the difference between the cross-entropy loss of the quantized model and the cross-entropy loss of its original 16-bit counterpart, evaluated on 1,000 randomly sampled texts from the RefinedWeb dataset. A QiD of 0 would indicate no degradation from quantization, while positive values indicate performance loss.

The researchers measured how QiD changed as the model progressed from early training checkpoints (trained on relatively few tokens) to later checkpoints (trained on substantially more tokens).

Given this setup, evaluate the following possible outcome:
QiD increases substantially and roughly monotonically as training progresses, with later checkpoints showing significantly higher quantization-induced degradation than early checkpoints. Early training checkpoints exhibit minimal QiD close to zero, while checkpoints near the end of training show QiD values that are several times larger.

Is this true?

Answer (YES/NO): YES